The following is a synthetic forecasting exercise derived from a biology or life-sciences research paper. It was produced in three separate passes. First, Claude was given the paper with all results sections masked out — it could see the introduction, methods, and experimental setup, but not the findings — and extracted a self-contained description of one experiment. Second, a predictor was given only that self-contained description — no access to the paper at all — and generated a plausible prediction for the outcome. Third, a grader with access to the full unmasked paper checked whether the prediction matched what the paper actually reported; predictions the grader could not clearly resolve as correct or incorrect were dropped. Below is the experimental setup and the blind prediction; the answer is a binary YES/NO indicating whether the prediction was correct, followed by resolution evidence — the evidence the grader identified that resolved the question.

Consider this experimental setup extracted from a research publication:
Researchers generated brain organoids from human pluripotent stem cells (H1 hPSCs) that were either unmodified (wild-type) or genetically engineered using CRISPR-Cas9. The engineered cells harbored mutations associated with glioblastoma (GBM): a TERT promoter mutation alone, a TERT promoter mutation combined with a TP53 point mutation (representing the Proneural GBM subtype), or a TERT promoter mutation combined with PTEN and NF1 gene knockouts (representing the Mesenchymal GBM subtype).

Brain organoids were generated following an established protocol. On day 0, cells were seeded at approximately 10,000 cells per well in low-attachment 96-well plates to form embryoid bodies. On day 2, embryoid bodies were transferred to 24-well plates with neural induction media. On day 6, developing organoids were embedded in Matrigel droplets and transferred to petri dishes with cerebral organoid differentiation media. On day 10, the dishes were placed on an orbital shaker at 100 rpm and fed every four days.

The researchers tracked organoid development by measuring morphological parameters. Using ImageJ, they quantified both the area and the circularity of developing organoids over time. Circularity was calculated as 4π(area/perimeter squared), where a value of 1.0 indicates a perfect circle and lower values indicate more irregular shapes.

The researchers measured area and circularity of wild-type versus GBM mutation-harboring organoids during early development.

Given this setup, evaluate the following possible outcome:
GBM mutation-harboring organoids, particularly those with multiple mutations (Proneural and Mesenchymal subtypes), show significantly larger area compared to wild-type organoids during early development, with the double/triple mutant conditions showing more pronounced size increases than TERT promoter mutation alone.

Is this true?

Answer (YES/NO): NO